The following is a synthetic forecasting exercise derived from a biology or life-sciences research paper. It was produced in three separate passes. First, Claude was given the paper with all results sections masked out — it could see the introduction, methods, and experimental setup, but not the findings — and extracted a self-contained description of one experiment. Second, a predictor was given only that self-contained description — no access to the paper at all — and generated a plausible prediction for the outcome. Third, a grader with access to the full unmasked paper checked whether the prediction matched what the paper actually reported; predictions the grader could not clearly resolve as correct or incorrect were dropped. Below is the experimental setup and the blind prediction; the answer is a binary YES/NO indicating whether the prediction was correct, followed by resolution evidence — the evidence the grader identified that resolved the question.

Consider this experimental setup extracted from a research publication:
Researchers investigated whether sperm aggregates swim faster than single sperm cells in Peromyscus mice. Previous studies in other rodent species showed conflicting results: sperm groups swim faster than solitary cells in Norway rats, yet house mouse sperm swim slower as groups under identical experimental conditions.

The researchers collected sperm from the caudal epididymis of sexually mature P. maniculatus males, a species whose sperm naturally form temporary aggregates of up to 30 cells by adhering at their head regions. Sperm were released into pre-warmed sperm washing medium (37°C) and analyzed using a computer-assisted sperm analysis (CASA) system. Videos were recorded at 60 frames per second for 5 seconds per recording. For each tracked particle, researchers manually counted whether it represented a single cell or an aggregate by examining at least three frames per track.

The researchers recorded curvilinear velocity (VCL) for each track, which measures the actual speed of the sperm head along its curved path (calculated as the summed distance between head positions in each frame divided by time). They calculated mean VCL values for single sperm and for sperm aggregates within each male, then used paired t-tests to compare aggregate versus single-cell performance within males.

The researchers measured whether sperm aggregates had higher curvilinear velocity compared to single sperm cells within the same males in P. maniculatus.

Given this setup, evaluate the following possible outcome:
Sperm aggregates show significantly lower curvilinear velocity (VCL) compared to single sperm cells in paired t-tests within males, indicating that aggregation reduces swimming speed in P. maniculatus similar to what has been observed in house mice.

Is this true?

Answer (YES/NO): NO